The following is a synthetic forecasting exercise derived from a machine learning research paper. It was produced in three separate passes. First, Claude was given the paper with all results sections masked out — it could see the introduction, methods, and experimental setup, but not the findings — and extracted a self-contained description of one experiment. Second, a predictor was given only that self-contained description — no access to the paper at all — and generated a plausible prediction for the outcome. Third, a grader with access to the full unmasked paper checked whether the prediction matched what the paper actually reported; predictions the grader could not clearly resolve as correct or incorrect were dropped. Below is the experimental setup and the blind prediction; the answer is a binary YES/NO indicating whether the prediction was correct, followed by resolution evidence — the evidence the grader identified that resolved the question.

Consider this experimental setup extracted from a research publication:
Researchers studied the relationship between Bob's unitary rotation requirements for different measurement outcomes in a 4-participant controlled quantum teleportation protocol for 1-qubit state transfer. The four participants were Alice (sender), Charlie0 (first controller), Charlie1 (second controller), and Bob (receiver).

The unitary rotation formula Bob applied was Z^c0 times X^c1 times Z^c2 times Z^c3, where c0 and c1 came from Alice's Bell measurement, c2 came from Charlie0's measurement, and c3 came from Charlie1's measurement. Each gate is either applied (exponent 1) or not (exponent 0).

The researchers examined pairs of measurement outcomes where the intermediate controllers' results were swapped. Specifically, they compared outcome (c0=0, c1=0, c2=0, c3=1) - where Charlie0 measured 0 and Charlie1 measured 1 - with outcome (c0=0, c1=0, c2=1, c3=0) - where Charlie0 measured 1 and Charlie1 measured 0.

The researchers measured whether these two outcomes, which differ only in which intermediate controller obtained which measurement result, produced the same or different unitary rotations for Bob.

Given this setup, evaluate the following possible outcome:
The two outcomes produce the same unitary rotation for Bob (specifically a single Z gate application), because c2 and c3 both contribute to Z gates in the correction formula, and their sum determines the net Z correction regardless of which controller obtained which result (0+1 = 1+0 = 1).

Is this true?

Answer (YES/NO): YES